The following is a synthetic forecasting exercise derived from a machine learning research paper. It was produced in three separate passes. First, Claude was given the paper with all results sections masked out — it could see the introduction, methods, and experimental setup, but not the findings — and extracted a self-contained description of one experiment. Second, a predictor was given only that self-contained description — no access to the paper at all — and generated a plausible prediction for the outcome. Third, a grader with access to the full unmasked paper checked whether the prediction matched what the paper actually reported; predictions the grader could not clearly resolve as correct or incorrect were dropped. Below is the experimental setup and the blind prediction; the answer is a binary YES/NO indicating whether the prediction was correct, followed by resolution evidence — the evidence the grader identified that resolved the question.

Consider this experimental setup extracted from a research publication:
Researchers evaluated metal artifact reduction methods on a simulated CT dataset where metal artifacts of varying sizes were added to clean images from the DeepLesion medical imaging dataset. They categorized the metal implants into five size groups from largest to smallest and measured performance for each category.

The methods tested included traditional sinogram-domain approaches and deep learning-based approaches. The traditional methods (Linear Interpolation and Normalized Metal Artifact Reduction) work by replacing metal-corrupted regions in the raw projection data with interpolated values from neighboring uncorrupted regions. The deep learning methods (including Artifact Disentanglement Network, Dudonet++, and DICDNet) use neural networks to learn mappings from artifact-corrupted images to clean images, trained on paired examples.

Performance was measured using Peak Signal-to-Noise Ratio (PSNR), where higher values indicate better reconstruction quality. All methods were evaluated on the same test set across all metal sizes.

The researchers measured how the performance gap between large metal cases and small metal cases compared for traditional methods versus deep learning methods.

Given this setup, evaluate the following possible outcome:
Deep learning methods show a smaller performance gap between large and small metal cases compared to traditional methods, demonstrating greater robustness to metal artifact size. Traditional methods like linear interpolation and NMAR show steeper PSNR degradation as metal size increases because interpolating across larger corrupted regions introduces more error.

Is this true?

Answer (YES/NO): NO